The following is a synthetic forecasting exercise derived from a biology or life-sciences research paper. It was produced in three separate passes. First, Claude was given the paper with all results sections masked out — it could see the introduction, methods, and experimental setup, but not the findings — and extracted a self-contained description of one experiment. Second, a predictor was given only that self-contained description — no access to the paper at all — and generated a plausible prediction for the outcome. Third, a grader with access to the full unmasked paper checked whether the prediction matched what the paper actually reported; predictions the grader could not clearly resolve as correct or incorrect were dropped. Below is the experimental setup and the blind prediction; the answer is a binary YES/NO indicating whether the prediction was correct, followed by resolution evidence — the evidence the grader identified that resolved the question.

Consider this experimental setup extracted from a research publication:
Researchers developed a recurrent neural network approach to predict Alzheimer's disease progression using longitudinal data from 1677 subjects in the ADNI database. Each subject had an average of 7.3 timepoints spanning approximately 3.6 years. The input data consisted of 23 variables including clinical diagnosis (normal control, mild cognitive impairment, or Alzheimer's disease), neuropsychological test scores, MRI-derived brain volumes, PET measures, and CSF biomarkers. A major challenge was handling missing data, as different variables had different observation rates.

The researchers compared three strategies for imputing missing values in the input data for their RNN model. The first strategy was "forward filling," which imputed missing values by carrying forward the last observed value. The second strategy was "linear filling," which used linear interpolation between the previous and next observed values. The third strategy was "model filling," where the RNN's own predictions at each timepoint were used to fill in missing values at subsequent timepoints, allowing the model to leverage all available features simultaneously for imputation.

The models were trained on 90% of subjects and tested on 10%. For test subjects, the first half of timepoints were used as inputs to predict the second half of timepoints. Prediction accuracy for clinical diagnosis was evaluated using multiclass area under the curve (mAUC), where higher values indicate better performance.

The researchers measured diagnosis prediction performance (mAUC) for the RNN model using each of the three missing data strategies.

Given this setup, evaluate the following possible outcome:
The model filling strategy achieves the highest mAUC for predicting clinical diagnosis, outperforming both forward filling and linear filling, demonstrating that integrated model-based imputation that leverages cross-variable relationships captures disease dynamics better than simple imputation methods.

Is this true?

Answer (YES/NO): NO